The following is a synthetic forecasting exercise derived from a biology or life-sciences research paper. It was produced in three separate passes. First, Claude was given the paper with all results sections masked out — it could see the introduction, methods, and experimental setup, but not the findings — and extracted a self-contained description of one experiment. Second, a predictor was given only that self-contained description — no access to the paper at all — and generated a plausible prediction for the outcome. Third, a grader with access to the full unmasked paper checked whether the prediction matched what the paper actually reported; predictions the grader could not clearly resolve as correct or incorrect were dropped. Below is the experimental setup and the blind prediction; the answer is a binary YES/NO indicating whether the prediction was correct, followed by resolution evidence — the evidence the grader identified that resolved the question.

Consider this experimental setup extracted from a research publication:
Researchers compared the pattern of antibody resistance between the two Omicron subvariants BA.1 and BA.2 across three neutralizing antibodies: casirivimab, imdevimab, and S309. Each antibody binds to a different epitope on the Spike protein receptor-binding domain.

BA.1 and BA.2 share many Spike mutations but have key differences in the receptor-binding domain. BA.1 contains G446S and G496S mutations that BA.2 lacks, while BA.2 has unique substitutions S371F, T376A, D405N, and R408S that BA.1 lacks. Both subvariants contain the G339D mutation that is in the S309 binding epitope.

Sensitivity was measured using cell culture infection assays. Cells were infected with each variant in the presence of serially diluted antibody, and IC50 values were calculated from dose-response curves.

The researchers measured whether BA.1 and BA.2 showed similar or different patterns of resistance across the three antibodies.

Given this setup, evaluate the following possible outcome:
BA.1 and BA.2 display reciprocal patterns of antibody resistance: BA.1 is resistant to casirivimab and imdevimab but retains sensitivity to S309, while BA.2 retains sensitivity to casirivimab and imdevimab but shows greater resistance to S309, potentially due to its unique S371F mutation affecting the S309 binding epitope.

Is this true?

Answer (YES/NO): NO